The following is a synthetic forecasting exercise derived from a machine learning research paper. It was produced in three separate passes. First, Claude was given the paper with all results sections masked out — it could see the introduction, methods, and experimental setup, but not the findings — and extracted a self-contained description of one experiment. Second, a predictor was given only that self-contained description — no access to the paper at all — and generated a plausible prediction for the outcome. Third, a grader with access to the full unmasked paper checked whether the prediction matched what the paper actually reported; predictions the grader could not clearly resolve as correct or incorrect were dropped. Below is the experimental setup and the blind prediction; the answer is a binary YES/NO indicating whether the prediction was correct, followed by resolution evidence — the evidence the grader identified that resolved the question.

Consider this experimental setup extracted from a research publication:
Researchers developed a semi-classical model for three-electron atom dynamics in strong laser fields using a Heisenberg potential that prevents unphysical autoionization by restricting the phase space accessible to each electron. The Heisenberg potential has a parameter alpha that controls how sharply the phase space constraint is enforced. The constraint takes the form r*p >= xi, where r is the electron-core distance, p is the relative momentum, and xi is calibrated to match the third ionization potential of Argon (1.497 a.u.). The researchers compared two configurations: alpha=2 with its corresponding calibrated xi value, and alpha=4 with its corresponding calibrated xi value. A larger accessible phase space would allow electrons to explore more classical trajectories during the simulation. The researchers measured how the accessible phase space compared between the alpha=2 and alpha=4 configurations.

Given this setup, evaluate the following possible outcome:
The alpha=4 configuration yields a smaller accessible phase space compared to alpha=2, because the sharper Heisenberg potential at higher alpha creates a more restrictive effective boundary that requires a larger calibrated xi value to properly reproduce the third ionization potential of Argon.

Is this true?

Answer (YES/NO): YES